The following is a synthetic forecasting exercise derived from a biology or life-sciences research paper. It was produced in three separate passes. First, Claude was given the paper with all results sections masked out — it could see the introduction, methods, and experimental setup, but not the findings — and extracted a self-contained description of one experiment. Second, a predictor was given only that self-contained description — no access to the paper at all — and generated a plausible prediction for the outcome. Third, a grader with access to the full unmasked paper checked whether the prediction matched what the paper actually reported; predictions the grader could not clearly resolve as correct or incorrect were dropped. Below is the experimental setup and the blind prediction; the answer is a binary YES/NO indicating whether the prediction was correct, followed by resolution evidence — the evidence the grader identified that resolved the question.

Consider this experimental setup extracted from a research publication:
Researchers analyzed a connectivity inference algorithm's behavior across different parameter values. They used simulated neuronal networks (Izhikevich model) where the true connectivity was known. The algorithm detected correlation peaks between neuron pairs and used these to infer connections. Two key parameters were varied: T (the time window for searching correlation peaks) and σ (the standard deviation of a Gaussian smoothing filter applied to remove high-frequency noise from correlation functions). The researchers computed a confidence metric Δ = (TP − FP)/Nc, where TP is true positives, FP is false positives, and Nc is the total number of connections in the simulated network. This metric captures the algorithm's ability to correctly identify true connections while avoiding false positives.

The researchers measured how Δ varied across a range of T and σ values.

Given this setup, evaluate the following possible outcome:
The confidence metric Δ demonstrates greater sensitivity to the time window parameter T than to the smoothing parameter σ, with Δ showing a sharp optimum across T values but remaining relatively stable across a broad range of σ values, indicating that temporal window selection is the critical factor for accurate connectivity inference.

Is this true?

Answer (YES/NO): NO